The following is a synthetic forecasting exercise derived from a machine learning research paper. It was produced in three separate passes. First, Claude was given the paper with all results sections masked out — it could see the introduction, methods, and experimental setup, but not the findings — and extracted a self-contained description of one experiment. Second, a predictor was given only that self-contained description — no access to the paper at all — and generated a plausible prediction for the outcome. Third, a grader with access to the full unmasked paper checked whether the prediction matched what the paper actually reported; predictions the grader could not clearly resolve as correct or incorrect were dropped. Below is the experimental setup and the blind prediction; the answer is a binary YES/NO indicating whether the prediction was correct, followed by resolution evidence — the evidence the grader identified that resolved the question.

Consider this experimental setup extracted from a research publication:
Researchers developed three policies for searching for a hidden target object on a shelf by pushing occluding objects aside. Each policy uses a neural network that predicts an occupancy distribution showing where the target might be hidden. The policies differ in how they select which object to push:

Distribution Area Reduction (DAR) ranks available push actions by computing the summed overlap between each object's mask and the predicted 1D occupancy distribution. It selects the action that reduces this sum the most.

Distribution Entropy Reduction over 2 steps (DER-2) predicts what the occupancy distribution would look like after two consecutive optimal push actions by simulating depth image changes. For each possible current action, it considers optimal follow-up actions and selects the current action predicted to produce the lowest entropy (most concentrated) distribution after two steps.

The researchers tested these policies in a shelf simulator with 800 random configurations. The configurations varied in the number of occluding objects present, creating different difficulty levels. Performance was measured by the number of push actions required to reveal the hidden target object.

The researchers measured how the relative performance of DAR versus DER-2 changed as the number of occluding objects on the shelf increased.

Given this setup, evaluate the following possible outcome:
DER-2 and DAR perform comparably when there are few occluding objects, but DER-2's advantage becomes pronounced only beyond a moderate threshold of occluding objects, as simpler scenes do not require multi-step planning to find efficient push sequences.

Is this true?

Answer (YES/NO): NO